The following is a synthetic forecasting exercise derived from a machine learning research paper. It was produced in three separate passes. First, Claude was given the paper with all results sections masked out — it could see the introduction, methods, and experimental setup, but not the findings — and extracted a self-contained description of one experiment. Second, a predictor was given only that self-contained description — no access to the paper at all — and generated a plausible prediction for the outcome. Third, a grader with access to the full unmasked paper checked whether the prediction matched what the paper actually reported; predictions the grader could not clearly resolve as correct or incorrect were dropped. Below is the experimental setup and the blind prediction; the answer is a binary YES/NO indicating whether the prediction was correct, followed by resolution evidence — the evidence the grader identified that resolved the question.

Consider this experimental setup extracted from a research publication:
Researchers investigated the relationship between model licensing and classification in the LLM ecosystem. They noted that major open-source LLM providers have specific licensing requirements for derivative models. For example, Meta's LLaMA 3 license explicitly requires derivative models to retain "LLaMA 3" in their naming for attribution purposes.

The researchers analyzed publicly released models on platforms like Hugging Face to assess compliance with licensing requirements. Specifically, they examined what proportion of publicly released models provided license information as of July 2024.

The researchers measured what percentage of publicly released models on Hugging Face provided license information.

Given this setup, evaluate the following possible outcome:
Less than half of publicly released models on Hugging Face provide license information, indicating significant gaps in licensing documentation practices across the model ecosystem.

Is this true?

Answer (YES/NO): YES